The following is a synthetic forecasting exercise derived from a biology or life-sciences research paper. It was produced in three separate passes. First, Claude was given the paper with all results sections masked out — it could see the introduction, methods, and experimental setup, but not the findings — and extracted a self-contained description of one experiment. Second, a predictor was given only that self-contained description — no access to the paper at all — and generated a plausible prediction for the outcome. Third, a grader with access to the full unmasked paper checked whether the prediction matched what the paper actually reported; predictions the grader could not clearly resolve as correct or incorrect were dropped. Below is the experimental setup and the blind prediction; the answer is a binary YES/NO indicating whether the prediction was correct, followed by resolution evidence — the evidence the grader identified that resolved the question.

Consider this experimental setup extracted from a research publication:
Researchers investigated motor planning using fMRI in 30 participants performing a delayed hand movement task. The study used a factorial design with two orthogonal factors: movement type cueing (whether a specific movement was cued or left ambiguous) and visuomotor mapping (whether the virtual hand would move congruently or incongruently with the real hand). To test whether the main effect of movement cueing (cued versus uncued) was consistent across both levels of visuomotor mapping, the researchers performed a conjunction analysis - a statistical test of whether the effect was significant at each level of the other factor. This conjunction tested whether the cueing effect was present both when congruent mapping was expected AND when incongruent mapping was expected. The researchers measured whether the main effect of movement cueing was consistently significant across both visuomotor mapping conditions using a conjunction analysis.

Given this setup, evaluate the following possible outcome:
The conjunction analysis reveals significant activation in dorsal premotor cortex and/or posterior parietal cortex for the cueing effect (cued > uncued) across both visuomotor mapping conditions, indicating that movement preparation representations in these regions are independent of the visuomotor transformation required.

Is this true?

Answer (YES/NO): YES